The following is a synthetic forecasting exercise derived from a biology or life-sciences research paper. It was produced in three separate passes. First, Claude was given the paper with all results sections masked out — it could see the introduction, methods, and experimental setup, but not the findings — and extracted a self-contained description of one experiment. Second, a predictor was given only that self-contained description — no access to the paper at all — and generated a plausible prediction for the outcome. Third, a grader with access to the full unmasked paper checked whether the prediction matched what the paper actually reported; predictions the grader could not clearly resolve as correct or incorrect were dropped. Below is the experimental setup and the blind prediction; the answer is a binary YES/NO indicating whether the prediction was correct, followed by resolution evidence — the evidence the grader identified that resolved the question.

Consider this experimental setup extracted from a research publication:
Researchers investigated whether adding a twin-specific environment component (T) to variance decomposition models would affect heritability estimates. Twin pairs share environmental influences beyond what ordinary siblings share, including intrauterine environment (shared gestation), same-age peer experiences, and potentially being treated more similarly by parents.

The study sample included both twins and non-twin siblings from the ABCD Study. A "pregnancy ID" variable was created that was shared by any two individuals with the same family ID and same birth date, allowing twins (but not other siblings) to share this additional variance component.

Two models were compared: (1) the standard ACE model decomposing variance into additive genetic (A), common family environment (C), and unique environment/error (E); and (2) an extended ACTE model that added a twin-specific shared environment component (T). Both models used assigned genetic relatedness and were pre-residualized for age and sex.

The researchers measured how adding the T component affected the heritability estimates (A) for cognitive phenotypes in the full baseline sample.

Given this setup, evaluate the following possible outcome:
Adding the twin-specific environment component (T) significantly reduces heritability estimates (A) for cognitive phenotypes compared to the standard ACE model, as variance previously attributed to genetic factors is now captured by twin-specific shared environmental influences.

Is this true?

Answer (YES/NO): NO